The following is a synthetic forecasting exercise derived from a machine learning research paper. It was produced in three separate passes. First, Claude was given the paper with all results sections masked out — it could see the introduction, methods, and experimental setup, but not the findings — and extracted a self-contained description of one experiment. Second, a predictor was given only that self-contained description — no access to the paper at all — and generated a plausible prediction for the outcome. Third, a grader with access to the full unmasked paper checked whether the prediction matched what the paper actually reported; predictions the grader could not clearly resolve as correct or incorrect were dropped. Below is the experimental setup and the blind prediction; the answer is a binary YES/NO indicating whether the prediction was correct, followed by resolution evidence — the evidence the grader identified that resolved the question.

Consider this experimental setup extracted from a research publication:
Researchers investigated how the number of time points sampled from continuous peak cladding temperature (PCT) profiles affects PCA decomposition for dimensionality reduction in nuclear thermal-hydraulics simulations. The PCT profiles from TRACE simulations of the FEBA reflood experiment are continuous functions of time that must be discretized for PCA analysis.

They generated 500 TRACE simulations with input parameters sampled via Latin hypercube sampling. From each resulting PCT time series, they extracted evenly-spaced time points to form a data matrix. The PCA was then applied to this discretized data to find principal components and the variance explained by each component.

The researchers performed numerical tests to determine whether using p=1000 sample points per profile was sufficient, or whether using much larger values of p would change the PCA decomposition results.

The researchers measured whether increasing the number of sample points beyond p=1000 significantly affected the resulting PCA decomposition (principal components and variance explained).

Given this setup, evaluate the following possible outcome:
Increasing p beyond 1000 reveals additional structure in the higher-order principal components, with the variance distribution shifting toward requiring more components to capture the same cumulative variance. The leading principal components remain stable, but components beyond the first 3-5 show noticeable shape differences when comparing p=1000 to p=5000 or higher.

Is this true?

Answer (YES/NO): NO